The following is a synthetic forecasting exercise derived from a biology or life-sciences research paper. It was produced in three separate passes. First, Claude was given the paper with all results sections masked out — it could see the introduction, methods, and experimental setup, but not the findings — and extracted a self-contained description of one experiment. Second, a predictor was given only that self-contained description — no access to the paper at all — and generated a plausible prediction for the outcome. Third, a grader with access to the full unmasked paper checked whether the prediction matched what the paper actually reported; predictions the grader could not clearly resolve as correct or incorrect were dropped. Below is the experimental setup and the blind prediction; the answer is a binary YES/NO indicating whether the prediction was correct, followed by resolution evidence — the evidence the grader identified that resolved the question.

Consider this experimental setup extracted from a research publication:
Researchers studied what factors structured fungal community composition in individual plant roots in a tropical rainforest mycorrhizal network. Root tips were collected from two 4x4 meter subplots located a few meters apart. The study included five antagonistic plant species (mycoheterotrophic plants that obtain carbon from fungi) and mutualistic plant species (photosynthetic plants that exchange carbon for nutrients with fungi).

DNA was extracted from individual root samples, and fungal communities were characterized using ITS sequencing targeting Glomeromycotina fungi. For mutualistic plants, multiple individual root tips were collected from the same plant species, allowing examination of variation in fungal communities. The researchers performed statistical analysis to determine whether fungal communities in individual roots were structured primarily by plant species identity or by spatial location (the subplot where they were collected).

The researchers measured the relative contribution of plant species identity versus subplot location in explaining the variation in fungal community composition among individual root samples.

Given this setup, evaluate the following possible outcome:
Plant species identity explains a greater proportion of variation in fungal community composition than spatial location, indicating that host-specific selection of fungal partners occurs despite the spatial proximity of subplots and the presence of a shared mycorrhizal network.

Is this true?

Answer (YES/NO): YES